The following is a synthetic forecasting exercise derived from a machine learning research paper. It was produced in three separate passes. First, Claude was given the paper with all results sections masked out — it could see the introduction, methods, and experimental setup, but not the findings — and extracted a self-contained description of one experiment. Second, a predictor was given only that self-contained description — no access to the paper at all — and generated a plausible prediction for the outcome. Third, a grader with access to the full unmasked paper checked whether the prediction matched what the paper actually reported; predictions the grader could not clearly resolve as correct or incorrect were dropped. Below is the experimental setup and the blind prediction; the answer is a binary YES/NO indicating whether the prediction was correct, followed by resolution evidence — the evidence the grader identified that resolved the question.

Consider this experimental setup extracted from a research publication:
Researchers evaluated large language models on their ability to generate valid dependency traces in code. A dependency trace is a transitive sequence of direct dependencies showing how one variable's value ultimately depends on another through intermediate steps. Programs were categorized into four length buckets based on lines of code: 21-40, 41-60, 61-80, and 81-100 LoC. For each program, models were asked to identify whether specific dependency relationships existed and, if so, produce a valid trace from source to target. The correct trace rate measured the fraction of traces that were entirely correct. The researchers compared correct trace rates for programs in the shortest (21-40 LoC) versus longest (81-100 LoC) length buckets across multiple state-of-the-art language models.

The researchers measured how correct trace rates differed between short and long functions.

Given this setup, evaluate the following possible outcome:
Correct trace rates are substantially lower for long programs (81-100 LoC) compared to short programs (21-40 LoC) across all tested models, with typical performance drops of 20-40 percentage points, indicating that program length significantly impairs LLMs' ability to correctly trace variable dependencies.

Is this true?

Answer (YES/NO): NO